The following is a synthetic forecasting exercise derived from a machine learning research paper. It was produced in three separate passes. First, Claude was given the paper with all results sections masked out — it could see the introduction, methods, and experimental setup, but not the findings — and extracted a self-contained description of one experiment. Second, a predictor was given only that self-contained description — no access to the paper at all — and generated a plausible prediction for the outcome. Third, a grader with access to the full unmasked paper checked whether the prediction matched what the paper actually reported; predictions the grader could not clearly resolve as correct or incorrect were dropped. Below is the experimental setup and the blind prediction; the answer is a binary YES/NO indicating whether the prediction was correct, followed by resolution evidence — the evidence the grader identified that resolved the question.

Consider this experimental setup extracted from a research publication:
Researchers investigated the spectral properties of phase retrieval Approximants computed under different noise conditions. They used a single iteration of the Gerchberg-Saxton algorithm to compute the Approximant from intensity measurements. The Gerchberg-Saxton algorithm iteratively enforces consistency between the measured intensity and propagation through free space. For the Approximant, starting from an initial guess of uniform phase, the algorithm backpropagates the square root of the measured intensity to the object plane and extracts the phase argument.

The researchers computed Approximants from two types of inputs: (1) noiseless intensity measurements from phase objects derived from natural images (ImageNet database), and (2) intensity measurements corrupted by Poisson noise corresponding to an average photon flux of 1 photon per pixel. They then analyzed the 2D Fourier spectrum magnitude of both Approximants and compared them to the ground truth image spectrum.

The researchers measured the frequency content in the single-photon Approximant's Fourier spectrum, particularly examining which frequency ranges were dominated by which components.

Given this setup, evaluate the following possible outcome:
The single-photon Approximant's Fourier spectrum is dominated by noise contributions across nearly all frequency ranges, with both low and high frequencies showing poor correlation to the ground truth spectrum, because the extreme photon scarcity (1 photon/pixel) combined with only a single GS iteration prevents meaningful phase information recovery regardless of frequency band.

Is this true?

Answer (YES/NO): NO